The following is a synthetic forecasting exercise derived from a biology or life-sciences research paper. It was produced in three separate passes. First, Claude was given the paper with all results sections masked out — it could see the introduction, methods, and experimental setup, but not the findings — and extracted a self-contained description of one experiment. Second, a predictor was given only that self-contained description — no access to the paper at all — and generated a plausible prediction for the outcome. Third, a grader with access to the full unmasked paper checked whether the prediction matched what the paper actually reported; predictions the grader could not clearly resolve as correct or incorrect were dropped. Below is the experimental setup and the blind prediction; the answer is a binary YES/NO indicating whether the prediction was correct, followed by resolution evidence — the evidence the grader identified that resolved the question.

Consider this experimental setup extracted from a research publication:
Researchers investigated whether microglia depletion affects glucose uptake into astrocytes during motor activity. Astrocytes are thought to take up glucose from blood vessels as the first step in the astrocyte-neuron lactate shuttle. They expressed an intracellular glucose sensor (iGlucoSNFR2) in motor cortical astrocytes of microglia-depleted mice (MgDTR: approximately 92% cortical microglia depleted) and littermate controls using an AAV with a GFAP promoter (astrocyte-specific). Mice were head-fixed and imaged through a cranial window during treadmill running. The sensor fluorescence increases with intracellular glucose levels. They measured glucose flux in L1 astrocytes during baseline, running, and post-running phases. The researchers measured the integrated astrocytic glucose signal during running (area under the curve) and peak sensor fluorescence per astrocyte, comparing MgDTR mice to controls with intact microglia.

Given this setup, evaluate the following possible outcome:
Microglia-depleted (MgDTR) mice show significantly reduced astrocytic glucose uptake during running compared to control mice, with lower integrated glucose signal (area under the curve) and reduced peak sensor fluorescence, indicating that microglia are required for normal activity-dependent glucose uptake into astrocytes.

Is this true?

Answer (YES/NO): YES